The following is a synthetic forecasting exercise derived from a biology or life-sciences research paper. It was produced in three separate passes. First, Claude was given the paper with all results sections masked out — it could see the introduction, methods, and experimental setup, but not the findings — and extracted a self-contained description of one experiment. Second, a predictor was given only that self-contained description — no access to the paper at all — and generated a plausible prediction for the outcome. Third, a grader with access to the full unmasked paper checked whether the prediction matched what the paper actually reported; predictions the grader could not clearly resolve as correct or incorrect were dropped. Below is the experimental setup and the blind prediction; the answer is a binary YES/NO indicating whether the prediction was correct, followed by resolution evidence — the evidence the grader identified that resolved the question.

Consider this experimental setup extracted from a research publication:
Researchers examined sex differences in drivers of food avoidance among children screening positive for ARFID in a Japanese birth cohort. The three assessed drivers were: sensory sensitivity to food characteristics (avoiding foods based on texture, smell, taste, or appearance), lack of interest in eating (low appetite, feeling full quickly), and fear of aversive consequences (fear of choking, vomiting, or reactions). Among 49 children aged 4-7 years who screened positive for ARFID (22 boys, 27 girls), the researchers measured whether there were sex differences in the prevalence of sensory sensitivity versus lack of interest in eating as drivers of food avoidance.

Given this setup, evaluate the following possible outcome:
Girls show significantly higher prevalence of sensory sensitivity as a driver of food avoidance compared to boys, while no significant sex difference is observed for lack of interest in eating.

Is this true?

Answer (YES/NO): NO